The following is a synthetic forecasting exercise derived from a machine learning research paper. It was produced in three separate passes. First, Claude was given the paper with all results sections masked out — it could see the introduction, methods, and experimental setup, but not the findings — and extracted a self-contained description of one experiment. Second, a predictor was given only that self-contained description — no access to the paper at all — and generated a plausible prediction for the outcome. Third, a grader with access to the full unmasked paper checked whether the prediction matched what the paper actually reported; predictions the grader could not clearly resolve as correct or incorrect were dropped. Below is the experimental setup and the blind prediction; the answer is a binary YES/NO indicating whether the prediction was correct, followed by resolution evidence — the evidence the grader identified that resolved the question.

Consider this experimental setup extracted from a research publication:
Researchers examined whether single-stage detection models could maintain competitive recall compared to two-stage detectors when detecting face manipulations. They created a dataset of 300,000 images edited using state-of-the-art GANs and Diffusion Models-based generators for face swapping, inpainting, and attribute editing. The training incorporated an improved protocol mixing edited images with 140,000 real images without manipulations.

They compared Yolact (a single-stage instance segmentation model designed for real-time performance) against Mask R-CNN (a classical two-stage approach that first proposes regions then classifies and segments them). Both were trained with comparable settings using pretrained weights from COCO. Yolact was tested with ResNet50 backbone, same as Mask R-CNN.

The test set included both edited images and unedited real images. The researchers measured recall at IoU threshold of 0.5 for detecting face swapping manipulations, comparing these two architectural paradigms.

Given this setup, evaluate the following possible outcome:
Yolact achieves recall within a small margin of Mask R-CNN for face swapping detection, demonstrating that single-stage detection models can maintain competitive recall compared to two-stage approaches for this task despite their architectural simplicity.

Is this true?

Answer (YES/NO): YES